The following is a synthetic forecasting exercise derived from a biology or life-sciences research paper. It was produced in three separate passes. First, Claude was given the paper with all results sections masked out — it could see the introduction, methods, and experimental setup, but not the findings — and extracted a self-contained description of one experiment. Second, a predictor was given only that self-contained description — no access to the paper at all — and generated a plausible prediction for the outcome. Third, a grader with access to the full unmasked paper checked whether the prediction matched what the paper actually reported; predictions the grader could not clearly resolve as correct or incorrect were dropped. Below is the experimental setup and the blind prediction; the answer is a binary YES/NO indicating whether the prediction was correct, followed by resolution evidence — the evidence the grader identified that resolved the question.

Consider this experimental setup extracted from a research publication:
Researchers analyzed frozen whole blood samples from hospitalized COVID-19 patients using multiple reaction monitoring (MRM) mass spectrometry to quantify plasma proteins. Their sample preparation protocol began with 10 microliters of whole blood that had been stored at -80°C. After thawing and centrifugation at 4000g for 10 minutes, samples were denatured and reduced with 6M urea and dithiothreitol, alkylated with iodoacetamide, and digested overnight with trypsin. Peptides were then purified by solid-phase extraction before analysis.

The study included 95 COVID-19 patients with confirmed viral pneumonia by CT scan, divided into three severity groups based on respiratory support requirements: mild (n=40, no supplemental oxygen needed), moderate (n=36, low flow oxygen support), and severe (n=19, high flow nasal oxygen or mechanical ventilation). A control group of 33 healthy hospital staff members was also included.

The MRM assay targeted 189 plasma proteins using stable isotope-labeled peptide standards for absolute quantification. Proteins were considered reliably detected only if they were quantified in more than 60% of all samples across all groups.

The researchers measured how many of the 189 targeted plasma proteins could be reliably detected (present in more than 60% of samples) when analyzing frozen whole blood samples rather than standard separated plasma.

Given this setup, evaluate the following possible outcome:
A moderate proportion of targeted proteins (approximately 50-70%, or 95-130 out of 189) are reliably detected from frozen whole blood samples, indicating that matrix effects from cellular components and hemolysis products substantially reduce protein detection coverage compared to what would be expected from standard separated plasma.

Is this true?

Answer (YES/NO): YES